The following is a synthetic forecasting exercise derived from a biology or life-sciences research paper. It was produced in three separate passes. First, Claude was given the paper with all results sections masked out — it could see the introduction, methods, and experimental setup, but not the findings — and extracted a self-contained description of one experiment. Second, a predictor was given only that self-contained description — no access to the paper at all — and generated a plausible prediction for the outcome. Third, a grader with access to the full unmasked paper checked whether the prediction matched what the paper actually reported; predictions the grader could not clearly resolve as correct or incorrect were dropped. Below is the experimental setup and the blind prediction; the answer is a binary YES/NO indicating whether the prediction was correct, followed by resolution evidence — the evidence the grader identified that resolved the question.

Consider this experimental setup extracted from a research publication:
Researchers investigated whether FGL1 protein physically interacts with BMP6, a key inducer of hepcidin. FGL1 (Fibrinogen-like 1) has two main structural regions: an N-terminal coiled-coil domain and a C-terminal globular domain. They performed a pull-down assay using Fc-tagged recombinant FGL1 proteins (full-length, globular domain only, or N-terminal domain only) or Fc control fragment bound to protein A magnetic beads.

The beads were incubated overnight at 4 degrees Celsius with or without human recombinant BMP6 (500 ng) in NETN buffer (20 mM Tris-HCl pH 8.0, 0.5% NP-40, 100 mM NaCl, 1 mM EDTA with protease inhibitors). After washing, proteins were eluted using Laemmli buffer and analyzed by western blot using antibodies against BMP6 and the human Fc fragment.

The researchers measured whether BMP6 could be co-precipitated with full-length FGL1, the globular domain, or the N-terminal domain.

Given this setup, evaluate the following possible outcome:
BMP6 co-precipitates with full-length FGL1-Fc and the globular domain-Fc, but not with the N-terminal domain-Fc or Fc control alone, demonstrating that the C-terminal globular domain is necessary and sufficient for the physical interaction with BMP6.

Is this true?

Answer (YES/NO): YES